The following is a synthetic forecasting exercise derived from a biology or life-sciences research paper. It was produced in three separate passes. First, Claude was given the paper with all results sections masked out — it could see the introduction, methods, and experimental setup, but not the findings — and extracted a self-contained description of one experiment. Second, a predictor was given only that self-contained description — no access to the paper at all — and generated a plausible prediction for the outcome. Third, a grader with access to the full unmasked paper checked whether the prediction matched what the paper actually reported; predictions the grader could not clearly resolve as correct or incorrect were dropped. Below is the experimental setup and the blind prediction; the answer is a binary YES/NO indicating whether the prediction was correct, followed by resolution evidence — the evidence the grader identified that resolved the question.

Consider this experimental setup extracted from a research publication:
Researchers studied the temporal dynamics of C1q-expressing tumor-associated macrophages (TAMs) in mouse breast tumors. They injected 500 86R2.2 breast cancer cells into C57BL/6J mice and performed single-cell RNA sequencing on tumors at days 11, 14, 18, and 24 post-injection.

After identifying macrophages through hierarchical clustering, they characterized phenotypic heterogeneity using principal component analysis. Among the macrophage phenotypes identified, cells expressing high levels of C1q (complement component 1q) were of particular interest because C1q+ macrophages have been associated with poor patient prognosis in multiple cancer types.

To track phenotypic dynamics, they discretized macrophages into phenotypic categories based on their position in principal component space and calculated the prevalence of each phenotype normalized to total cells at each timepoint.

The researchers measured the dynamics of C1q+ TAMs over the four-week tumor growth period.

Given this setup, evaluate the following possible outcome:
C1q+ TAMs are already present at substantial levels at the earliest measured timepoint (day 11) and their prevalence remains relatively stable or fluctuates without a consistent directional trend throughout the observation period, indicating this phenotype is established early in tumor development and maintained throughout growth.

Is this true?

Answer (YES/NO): NO